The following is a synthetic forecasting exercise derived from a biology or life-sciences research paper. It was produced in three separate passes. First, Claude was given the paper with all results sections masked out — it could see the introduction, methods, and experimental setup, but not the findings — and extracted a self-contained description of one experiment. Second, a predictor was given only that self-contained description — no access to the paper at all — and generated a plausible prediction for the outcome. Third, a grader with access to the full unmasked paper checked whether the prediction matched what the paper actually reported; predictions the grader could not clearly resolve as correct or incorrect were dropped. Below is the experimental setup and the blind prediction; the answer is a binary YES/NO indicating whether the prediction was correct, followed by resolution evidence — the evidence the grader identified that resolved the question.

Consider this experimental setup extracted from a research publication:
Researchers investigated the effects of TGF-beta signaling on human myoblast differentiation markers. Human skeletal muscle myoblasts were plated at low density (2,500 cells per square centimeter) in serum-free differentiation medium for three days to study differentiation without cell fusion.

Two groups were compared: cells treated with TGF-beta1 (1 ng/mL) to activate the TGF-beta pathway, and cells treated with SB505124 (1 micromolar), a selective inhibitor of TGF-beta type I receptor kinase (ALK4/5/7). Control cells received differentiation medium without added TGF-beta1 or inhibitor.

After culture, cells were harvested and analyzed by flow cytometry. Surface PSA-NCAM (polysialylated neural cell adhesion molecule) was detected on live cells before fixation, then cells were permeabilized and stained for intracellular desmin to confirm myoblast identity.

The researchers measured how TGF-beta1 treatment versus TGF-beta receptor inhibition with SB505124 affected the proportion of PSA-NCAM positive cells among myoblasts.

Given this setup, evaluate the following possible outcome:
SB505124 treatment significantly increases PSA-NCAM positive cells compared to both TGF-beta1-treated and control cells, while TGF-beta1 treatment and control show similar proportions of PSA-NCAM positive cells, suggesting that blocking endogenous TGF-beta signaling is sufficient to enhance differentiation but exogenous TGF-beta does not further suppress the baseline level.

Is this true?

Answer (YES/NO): NO